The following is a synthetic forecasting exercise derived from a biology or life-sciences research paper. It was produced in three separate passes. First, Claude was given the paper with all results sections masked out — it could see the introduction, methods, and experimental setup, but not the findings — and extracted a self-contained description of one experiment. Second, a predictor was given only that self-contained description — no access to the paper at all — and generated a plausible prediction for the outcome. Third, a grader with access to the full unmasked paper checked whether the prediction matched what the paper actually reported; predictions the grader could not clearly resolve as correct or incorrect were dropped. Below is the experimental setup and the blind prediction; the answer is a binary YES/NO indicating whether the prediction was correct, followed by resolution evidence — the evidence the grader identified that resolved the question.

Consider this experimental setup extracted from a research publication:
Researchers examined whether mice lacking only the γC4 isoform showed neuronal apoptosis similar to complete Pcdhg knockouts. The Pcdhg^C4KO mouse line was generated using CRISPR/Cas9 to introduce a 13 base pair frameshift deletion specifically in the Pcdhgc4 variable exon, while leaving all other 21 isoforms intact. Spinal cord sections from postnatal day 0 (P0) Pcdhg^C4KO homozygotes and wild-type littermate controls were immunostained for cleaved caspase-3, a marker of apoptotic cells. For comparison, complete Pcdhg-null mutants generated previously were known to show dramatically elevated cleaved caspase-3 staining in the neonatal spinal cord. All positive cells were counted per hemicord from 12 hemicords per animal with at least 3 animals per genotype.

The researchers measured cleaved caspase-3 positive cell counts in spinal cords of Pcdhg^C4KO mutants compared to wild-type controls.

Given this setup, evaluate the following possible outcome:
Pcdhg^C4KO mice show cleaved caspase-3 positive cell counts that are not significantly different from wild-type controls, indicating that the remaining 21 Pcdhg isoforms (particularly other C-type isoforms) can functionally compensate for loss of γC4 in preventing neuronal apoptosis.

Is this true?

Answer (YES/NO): NO